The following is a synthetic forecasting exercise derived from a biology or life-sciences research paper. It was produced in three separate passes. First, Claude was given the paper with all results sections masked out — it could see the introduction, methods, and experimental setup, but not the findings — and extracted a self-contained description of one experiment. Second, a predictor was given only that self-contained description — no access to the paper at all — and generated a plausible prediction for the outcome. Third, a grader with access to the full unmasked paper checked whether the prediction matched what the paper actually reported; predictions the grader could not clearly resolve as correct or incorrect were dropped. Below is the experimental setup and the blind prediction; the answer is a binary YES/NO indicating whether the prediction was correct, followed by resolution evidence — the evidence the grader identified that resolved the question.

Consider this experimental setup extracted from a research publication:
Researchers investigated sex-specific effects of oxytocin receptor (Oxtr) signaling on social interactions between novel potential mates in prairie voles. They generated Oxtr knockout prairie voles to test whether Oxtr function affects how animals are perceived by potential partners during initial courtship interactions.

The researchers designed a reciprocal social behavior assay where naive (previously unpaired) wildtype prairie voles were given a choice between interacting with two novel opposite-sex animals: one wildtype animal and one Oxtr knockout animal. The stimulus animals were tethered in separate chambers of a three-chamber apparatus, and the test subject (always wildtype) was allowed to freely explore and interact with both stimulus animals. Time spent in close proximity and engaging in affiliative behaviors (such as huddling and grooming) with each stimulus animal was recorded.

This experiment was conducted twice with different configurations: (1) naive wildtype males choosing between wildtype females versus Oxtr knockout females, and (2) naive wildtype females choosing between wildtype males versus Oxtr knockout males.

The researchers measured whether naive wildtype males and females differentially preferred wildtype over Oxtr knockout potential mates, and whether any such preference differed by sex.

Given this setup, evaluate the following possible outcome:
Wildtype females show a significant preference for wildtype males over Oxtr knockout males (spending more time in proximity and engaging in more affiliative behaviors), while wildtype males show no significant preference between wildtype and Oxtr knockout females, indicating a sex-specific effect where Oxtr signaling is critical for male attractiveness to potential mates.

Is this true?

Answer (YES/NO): NO